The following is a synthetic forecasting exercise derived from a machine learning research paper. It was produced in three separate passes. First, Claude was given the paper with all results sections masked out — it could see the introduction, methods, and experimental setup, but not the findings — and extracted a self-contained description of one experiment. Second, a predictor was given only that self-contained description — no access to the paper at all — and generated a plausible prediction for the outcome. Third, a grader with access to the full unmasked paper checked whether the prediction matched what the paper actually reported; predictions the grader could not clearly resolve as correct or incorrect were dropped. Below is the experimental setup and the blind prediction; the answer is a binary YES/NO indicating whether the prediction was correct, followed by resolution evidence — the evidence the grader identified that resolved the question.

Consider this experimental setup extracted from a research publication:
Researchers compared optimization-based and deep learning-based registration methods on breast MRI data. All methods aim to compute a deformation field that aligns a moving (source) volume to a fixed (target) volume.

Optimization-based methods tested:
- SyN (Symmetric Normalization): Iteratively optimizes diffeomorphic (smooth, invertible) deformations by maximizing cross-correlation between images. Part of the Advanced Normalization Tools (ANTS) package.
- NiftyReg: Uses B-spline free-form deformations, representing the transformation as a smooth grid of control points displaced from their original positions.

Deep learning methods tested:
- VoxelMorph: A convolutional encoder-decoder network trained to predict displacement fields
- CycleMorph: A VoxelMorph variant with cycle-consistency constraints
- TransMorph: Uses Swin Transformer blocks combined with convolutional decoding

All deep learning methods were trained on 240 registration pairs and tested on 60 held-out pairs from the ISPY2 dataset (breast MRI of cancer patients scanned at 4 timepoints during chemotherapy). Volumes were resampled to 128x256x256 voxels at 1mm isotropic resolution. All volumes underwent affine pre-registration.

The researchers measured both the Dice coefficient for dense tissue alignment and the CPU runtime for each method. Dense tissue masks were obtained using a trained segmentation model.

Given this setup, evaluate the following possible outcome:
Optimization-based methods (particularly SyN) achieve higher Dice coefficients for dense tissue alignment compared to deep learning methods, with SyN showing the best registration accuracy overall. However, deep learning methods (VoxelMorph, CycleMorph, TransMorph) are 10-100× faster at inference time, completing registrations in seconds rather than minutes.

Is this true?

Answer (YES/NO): NO